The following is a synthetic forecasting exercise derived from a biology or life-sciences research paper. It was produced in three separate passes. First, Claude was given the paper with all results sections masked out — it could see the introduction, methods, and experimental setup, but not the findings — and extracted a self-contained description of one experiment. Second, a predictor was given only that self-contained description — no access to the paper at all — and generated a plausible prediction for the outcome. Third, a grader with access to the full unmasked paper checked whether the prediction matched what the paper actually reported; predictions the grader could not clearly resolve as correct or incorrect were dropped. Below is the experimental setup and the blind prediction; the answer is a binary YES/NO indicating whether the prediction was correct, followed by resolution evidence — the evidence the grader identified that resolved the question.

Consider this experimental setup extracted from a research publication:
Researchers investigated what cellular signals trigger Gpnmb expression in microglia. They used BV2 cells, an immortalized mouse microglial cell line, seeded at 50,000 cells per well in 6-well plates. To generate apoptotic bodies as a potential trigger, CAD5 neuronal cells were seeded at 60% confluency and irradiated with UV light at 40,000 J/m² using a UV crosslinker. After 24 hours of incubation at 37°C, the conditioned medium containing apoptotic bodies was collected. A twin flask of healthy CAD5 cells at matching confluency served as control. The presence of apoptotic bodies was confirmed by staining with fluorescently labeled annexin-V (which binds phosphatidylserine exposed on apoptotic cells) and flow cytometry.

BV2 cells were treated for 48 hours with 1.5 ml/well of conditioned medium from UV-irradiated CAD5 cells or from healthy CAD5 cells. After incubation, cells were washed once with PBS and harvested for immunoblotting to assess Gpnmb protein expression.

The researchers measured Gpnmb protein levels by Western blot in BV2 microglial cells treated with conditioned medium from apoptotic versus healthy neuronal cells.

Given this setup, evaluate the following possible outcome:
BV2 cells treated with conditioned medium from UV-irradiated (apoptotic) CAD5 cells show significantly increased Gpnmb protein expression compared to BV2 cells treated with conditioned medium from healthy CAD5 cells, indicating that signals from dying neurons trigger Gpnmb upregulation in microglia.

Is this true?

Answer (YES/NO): YES